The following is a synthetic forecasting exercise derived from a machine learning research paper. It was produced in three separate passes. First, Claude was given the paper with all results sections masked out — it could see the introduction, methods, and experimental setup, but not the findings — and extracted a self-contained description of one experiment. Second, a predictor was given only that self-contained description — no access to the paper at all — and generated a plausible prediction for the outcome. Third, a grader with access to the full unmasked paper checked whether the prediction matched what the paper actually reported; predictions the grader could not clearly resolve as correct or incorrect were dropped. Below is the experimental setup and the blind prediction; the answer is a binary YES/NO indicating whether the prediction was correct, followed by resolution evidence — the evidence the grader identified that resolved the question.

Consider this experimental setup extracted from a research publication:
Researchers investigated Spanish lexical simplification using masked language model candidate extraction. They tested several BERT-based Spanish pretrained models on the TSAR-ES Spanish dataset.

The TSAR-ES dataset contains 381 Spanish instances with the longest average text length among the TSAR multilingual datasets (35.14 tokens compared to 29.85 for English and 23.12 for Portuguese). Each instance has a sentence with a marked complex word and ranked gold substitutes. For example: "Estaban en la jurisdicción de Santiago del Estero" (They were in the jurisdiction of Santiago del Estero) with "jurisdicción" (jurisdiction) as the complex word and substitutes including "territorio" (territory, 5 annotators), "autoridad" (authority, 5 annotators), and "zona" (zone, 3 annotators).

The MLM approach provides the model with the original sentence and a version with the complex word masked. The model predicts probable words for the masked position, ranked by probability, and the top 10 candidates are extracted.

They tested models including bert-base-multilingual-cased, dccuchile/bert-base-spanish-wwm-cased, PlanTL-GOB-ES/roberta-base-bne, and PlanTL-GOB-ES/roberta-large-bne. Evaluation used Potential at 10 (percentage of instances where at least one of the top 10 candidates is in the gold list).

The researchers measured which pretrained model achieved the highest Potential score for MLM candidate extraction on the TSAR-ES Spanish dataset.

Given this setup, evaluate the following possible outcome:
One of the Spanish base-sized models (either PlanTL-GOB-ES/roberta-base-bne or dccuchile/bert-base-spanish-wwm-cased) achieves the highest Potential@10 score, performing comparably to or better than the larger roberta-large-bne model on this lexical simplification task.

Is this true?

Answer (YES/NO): YES